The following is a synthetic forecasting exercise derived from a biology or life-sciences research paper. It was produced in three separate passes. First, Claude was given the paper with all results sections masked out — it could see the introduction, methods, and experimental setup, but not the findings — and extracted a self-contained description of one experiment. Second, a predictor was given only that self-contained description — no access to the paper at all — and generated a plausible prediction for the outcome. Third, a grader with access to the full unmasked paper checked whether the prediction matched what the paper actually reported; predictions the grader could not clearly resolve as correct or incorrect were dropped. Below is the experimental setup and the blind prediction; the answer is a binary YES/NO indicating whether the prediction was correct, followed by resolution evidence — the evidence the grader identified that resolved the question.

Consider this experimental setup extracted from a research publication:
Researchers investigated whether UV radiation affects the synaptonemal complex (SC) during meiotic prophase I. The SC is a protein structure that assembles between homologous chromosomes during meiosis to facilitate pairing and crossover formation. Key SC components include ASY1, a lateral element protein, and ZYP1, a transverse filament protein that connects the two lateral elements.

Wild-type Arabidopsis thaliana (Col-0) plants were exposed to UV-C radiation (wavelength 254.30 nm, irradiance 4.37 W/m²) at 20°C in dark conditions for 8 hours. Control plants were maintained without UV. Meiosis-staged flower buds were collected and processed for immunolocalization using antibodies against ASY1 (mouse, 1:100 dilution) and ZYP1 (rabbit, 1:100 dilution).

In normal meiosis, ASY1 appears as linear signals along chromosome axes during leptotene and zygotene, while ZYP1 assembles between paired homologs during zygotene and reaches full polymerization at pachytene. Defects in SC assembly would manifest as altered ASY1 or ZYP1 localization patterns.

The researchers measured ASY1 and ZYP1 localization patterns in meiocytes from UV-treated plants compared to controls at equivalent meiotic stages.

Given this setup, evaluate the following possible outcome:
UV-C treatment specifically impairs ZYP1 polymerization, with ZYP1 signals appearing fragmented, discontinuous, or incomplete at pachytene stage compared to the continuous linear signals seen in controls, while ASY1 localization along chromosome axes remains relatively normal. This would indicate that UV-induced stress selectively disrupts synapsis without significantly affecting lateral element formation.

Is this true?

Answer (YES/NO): NO